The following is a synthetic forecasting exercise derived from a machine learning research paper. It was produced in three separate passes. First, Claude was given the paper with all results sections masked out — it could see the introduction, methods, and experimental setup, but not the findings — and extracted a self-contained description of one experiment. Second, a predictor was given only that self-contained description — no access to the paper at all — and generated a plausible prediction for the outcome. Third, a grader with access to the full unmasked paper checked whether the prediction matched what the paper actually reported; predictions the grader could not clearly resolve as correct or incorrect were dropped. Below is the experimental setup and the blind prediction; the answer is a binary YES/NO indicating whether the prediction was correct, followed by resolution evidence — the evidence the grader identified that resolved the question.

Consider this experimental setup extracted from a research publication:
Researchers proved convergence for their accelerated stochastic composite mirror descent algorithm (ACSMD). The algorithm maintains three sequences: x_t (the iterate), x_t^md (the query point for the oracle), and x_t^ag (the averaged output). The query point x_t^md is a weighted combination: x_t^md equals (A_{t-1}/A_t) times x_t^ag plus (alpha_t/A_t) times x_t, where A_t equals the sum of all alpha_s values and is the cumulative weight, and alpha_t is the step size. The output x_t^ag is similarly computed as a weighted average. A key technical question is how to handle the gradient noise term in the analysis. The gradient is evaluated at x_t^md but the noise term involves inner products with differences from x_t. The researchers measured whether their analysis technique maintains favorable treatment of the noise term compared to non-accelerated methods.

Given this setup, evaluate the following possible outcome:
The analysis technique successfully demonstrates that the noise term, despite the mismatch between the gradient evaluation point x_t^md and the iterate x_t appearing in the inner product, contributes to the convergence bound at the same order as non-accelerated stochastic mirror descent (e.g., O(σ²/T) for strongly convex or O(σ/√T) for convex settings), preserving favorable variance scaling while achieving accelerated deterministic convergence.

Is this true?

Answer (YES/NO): YES